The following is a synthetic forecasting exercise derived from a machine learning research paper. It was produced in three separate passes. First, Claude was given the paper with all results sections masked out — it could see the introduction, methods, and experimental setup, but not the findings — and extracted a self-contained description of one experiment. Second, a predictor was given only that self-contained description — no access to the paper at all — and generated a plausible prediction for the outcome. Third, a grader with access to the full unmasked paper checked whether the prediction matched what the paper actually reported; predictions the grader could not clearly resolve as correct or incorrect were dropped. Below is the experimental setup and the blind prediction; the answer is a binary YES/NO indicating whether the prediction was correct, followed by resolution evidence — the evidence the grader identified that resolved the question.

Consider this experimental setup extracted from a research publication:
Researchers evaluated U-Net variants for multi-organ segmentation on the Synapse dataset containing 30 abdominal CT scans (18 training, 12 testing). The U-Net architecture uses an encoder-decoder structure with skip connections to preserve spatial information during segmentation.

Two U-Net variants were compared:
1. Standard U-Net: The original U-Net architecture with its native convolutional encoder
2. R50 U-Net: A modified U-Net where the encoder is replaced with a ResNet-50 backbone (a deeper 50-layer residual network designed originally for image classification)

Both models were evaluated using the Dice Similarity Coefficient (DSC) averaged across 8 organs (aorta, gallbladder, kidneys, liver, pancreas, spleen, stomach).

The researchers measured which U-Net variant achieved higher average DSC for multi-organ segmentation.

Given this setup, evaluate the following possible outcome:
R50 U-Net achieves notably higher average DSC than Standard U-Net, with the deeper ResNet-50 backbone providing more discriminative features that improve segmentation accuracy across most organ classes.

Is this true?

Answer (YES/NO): NO